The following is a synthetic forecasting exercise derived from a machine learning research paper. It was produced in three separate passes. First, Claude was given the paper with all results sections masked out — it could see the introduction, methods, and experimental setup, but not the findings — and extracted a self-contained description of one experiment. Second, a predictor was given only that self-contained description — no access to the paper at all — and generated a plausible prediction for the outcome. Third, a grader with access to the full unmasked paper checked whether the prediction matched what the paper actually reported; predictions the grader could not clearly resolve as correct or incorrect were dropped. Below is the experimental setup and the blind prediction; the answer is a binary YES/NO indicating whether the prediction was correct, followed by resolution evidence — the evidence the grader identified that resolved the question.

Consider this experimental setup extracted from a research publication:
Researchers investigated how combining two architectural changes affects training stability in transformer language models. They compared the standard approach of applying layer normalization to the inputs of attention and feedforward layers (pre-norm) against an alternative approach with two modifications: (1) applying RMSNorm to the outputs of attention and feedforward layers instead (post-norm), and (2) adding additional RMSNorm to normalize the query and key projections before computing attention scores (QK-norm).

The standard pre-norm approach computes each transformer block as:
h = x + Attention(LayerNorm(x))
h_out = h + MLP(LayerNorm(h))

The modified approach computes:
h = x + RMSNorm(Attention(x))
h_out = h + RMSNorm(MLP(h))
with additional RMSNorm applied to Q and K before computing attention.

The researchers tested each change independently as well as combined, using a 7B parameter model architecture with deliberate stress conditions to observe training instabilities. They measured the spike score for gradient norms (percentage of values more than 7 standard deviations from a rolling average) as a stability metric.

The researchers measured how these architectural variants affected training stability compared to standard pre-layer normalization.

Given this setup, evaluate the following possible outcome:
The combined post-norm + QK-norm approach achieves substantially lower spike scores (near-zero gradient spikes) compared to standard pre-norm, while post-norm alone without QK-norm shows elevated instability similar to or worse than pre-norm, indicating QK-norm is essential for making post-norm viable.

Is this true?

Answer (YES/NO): NO